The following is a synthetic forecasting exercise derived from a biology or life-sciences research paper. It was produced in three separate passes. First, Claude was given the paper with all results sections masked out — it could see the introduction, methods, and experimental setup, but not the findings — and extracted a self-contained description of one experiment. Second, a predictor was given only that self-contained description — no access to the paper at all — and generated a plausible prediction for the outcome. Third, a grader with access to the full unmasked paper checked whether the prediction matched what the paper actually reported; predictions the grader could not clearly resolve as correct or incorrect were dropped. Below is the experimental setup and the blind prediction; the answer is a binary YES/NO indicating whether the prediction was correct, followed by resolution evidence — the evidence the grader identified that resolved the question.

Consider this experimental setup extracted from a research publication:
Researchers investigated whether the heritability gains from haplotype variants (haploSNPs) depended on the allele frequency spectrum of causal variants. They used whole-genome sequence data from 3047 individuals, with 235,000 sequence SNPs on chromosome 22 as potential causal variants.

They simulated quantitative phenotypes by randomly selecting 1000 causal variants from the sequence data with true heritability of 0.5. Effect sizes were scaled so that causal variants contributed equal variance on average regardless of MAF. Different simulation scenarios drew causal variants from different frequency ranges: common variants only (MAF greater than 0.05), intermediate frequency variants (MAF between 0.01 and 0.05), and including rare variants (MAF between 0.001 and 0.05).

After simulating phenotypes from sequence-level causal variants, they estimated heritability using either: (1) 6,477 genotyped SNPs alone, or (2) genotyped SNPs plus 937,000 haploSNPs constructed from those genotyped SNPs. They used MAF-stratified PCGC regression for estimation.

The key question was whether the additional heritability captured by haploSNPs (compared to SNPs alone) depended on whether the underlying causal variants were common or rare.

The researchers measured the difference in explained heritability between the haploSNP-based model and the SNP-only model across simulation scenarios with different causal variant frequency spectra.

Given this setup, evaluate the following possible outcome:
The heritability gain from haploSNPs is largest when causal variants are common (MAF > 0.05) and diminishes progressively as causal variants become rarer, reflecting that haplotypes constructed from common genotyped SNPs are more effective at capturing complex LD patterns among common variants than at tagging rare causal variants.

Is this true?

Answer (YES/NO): NO